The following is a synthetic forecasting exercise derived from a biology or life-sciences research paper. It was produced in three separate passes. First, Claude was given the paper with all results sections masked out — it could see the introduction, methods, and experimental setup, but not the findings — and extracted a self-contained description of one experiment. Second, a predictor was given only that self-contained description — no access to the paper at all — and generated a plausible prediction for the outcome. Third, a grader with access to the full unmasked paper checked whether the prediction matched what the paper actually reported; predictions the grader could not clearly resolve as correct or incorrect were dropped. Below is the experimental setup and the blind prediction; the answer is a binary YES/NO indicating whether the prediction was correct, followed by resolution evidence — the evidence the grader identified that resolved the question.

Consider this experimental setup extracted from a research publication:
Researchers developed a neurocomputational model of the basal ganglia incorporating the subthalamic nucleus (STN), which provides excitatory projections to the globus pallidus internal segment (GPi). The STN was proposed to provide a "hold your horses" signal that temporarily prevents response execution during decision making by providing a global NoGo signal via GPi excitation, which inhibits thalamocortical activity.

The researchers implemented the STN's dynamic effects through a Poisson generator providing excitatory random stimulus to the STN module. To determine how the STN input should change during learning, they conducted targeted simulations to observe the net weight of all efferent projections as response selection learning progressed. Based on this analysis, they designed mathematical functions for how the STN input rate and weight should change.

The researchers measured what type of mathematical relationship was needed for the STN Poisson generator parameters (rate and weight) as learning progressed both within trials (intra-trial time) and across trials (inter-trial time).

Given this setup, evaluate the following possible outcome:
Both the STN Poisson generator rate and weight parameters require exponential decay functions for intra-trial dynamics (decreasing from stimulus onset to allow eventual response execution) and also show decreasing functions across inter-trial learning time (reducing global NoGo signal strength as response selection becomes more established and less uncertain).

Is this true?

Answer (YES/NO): NO